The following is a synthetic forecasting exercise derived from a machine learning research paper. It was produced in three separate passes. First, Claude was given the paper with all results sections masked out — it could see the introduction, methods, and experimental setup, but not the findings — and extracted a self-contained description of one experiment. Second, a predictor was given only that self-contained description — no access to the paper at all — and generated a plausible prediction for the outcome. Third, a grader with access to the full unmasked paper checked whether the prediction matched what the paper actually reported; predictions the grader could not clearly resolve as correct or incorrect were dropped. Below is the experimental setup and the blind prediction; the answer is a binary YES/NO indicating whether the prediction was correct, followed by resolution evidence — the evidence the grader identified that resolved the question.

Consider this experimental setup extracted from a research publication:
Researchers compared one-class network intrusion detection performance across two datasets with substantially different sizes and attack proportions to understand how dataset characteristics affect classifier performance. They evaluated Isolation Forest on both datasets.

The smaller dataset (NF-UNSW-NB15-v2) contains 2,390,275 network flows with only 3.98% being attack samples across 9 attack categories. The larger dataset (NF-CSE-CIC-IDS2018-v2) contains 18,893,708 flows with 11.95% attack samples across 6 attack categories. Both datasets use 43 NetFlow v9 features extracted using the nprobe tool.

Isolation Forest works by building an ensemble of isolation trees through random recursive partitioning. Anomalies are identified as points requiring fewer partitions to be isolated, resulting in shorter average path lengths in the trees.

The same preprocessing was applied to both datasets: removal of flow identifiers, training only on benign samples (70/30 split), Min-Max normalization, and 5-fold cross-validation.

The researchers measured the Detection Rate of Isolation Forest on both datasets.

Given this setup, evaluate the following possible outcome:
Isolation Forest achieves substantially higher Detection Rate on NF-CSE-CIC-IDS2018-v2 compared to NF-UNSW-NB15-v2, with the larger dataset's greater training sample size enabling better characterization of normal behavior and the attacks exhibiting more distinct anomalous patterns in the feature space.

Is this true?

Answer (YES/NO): NO